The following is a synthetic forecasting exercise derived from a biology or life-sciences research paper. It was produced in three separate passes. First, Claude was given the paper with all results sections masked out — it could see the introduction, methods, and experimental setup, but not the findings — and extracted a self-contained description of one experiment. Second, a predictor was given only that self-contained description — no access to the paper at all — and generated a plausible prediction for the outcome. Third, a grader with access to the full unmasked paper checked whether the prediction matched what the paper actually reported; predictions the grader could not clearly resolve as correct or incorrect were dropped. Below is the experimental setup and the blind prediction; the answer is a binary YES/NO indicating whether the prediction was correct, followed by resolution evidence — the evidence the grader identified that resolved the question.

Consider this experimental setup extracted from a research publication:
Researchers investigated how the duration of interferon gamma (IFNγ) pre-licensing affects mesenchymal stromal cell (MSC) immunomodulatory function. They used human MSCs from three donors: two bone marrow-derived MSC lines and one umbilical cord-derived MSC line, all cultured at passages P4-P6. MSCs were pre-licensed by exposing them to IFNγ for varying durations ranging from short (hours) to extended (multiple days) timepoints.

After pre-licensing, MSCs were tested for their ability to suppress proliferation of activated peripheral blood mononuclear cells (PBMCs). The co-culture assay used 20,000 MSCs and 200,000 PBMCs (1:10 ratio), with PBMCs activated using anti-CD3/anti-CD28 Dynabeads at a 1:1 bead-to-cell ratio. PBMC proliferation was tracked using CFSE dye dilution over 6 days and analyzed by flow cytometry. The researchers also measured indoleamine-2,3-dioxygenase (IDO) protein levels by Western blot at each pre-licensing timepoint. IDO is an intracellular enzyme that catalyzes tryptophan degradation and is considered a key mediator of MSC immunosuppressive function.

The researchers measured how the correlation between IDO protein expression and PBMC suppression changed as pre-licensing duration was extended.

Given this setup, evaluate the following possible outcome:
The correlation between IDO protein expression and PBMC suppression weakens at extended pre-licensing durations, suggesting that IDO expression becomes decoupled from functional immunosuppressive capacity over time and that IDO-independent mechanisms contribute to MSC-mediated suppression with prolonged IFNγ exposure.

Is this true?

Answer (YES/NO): YES